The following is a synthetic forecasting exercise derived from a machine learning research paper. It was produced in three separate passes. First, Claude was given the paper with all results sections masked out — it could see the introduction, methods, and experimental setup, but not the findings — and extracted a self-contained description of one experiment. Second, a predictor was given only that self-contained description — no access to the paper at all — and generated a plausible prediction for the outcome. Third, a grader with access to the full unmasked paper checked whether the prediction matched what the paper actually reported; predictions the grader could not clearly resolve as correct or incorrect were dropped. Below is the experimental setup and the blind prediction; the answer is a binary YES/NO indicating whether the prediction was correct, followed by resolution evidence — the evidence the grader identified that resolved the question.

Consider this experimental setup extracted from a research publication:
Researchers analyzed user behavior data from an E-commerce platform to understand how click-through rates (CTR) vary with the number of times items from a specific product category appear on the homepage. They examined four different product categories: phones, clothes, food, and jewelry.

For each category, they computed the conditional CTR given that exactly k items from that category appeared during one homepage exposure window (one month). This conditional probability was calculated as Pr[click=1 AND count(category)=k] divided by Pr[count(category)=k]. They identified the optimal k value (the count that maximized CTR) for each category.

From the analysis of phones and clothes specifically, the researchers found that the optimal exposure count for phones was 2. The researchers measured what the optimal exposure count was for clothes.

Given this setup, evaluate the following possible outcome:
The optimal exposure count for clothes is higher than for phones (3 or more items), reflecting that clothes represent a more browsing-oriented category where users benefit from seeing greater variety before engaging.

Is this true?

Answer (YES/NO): YES